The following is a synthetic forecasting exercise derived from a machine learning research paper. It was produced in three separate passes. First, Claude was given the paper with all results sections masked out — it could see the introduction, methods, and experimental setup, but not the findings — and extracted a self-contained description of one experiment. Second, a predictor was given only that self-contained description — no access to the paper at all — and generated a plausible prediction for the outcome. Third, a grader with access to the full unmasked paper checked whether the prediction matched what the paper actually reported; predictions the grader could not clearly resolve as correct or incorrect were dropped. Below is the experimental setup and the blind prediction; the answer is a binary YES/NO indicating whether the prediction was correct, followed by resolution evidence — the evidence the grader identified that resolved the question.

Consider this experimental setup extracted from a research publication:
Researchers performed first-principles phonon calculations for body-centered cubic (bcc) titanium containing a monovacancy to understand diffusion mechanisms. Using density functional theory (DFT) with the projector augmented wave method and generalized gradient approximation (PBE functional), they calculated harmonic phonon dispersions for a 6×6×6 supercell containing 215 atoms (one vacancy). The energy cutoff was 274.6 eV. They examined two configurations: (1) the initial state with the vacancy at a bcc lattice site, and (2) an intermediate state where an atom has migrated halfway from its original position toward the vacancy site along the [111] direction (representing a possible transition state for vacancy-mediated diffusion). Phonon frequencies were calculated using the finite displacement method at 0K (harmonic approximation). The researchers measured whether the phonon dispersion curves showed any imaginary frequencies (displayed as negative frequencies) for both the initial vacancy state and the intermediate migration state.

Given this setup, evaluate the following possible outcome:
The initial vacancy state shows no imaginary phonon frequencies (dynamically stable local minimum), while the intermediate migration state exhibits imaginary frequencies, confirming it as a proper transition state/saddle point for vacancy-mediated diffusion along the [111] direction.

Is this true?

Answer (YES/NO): NO